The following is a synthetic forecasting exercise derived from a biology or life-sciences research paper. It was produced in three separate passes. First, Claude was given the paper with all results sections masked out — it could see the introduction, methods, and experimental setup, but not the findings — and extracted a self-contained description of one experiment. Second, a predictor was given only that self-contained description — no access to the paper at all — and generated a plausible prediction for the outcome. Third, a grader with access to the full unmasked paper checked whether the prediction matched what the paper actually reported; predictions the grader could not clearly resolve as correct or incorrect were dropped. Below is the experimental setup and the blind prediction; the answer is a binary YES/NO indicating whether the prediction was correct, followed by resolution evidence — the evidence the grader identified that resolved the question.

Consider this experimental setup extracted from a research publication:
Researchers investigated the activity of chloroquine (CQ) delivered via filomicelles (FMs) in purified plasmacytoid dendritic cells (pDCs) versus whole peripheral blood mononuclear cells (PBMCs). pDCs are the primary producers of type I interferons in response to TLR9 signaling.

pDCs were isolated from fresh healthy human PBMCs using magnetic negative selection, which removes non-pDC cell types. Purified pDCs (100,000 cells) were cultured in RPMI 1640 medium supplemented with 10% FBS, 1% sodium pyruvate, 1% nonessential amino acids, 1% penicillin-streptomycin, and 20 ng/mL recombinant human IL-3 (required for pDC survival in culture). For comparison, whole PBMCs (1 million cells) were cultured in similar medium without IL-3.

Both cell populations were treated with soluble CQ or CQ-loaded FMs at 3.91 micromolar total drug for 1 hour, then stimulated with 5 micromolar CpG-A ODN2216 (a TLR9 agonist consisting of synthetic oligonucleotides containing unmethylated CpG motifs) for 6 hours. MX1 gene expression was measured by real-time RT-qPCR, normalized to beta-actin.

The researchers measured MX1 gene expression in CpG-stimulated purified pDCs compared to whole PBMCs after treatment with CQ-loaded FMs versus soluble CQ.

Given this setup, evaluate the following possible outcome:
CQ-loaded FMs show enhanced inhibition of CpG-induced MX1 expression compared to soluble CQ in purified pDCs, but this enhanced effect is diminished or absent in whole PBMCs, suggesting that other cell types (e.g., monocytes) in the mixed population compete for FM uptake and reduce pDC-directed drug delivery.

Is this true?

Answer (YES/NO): NO